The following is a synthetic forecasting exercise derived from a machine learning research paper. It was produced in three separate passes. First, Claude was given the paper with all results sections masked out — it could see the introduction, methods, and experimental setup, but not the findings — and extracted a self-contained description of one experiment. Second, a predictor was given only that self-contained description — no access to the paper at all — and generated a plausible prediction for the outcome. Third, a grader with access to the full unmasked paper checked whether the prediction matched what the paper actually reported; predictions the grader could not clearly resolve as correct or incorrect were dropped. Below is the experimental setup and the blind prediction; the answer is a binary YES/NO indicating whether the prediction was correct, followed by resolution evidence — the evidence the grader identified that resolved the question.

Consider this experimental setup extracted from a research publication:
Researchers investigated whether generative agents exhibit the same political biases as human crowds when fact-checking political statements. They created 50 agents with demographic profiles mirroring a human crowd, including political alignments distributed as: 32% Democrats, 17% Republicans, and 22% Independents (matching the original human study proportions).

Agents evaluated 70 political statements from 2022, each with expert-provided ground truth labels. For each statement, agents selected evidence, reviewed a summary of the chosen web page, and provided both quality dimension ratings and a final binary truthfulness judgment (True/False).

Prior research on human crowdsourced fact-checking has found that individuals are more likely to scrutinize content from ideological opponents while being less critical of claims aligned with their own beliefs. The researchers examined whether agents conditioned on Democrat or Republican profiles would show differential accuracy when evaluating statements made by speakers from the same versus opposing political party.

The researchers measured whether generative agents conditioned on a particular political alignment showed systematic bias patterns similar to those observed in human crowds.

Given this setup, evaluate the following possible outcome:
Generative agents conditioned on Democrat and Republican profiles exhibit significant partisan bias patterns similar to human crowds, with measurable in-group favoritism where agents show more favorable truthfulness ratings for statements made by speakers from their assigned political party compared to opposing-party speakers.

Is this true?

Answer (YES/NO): NO